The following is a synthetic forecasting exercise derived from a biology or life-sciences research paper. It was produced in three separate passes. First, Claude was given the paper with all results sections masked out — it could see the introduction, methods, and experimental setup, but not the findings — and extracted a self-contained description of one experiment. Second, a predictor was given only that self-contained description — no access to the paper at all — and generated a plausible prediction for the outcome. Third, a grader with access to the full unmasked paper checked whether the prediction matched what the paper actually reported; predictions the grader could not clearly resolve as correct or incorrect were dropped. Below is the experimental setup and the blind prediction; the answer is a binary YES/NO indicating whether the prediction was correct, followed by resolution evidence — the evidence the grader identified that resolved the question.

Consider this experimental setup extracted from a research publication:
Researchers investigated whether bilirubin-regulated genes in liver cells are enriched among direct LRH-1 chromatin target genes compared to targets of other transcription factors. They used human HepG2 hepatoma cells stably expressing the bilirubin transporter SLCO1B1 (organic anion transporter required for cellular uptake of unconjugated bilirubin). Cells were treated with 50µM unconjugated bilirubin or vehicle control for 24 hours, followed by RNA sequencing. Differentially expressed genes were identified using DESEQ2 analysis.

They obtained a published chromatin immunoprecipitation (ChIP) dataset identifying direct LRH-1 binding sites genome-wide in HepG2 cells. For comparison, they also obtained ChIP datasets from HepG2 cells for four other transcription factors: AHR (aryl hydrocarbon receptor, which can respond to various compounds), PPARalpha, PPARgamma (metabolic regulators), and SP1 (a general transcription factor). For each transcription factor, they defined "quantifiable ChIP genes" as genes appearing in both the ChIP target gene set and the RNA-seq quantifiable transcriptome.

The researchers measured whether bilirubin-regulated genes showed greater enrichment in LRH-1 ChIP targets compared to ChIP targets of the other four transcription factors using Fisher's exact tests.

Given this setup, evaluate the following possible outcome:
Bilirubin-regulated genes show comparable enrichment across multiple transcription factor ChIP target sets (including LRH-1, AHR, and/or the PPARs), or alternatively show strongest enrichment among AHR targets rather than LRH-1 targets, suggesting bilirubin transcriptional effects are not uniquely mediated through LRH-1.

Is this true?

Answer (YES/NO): YES